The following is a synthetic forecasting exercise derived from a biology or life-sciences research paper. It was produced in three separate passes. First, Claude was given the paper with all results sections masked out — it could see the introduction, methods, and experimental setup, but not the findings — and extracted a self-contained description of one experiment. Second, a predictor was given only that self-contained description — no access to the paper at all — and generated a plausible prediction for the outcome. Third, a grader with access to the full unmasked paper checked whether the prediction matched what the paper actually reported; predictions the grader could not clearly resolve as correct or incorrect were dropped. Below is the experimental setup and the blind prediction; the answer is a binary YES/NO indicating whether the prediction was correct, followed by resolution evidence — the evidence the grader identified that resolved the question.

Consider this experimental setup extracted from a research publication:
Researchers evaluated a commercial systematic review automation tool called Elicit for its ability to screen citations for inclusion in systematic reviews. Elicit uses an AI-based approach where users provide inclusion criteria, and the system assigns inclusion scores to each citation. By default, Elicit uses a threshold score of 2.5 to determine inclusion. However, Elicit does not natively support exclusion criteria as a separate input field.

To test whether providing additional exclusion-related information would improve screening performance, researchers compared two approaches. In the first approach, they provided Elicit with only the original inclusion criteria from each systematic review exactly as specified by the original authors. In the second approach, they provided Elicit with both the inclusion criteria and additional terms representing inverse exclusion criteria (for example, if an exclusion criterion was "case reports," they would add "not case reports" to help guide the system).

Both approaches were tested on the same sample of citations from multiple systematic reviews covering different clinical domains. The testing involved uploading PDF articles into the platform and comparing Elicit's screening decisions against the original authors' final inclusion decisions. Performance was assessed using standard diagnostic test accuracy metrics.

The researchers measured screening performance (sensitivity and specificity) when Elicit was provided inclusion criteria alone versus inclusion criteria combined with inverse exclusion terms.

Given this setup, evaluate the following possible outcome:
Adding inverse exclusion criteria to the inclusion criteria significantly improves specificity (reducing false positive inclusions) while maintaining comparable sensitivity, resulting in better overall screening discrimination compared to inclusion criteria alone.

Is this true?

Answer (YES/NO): NO